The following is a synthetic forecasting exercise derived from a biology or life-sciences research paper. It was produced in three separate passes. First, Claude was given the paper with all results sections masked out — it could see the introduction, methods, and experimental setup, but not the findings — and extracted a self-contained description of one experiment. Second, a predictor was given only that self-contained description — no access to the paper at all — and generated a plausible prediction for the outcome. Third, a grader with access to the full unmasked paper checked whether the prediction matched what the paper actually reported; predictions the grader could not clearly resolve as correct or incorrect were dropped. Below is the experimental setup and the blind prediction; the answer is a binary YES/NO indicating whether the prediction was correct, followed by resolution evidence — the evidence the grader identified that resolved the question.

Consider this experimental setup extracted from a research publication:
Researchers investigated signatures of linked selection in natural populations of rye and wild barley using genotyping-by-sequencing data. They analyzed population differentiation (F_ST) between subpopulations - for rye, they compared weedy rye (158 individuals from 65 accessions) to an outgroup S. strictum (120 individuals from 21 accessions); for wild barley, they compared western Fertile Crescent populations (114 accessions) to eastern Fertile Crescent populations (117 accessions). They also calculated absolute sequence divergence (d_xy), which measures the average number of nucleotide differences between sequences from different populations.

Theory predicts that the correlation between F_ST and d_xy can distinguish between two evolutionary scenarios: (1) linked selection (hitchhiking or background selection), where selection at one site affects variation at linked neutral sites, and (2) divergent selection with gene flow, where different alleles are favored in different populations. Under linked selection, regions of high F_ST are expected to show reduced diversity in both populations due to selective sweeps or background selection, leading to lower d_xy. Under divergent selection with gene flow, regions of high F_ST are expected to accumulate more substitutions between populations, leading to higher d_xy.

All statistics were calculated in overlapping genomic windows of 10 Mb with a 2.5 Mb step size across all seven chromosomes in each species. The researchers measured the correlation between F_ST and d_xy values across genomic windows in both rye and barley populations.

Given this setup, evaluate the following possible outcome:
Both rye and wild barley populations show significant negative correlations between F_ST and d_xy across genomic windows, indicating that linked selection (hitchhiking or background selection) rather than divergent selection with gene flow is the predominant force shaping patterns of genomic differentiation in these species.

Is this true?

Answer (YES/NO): YES